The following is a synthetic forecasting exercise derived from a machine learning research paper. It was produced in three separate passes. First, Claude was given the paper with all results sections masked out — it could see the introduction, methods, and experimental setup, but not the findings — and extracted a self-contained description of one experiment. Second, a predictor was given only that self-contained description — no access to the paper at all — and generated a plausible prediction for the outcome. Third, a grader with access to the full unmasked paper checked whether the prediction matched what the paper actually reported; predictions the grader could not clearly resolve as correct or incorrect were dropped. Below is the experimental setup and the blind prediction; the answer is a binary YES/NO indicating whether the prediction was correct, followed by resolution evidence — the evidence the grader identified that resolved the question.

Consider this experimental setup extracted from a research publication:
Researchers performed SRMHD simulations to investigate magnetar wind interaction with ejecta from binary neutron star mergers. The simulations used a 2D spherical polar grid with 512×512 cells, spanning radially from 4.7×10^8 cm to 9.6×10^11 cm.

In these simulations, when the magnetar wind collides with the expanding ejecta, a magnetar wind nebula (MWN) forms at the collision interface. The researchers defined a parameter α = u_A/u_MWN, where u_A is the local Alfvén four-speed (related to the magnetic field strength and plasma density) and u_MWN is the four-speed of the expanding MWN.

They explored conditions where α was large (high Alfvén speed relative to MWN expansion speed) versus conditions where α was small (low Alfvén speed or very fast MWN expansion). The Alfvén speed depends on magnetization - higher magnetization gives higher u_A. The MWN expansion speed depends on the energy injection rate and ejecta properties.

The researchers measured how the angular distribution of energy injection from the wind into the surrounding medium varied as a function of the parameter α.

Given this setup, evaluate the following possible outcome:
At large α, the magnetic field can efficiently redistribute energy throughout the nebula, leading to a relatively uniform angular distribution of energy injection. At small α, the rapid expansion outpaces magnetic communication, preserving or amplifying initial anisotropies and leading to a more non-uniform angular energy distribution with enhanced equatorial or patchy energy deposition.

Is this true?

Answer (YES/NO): NO